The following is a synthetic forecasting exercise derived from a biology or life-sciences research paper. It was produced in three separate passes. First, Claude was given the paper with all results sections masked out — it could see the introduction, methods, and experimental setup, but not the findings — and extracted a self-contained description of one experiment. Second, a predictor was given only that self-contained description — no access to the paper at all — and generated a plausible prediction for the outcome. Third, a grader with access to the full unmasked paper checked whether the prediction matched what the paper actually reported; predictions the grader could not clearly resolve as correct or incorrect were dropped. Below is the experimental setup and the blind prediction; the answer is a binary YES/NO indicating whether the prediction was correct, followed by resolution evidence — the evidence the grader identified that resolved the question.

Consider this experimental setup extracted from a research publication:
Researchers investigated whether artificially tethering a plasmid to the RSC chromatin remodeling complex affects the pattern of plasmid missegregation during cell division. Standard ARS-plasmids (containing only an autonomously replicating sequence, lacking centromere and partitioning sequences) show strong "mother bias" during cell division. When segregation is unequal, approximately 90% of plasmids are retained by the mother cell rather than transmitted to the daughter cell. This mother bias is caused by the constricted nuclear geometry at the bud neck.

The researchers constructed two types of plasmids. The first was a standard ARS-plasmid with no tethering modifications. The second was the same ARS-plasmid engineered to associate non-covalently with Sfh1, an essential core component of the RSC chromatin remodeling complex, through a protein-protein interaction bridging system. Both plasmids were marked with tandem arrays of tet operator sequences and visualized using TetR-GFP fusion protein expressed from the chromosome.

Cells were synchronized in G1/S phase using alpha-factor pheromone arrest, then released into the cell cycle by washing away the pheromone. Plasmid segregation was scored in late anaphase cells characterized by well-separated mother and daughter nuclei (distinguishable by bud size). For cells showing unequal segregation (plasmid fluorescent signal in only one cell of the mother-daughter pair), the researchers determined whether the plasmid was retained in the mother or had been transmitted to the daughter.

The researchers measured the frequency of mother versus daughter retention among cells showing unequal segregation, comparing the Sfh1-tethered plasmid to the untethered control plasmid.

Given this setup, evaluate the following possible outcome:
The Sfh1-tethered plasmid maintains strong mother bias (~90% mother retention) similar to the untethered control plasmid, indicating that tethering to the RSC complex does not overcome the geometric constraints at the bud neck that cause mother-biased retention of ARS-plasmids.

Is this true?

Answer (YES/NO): NO